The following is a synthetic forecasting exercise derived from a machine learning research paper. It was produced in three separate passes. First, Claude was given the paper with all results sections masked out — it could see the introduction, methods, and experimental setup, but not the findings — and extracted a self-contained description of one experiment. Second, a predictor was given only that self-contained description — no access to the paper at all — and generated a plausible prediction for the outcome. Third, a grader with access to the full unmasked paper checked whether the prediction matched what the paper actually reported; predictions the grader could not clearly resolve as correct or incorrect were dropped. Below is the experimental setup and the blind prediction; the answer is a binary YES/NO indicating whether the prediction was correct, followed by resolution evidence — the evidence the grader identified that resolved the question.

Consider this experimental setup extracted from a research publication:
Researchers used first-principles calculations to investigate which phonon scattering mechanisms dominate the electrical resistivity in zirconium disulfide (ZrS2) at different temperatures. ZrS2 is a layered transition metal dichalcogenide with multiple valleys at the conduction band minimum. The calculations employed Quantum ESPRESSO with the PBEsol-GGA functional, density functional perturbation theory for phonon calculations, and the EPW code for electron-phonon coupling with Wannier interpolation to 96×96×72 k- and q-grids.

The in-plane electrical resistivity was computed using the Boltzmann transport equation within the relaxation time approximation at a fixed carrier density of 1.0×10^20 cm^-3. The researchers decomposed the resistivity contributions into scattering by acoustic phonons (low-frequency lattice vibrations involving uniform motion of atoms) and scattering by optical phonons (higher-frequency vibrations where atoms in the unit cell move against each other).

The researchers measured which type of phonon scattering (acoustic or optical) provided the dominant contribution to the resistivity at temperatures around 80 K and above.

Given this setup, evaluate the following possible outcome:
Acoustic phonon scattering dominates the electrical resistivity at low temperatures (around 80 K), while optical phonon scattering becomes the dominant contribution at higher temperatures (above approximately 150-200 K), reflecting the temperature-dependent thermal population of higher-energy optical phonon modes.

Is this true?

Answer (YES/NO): NO